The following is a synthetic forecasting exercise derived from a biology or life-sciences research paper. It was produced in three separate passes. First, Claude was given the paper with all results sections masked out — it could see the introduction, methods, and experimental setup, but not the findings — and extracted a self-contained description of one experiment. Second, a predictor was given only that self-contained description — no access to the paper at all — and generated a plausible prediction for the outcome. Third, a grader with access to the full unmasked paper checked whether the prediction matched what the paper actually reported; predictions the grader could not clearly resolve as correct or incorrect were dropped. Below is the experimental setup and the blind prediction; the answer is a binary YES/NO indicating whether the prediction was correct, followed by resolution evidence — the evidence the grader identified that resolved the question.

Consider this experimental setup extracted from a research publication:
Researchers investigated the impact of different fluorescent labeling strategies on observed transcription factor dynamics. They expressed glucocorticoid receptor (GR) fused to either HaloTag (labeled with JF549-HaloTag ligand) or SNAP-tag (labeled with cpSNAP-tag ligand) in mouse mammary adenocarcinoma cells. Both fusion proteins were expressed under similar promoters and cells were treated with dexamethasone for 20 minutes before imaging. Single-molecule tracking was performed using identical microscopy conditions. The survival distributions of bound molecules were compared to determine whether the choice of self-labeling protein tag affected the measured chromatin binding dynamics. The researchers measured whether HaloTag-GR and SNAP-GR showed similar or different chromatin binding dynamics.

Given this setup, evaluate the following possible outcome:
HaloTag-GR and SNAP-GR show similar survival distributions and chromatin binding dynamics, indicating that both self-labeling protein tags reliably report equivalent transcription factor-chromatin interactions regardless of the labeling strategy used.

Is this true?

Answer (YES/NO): YES